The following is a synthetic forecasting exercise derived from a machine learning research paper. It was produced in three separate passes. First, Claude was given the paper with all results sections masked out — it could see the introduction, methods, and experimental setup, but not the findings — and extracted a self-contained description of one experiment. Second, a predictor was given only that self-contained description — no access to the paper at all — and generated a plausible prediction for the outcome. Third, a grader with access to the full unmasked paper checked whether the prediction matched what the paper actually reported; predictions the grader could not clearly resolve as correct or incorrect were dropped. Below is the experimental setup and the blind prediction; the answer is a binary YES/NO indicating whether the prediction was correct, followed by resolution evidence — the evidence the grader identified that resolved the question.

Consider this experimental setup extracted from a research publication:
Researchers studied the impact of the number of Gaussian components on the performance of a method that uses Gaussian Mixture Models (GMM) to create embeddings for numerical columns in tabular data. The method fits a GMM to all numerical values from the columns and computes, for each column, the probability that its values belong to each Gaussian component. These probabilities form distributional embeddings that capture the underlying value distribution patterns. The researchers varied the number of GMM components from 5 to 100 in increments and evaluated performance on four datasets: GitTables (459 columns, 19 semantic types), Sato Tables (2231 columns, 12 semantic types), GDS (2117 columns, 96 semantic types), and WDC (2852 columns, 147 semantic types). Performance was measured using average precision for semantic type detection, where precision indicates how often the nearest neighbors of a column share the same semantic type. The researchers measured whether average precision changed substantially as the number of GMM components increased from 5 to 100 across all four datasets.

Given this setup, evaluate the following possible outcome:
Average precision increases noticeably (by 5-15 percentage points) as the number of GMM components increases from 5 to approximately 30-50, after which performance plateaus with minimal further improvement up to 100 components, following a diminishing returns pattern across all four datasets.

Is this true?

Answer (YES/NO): NO